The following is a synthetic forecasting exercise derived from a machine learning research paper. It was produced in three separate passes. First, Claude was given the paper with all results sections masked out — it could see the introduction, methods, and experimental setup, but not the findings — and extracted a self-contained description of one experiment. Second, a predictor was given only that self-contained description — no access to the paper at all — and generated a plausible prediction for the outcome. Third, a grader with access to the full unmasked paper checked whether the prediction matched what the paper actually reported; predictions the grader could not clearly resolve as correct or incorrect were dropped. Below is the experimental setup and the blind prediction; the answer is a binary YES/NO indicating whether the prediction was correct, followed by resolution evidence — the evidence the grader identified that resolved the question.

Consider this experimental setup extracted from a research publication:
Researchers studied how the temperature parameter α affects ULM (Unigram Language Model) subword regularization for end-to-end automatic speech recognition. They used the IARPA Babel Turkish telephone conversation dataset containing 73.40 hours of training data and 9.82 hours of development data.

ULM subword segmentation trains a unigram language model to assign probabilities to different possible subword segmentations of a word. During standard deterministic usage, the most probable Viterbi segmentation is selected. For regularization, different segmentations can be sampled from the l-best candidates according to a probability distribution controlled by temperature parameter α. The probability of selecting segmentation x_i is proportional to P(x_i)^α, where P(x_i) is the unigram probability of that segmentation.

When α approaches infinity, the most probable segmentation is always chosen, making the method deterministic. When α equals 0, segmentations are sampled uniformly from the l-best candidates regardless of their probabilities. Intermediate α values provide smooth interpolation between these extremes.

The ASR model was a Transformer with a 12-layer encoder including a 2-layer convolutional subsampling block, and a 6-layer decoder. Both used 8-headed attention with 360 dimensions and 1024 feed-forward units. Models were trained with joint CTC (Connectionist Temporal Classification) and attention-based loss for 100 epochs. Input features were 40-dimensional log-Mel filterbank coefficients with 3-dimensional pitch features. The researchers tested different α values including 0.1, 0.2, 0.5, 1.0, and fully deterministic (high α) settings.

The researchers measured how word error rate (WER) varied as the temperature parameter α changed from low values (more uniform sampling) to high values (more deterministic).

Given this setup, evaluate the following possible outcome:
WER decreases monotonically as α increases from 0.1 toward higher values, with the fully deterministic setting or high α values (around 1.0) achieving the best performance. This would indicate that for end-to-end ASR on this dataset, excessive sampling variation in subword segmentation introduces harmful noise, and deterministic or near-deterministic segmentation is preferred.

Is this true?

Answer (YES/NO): NO